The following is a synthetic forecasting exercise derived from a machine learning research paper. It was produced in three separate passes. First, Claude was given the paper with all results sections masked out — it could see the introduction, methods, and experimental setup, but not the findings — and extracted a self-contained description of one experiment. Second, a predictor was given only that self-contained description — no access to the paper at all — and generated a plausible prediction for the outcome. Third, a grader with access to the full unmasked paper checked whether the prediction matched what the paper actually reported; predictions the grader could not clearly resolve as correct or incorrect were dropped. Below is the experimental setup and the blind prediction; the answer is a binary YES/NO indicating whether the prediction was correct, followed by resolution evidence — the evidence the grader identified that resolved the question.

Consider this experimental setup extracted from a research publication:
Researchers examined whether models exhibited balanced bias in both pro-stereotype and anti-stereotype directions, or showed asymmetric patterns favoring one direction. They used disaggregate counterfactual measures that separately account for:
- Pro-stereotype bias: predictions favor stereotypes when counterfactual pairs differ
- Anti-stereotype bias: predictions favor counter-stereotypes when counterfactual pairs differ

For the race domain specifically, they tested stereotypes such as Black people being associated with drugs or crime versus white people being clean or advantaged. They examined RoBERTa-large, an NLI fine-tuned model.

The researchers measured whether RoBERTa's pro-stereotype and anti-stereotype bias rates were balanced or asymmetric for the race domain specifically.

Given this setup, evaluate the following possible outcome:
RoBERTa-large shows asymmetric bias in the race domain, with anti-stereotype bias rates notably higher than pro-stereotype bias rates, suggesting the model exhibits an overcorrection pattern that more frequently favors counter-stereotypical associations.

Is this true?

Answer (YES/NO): NO